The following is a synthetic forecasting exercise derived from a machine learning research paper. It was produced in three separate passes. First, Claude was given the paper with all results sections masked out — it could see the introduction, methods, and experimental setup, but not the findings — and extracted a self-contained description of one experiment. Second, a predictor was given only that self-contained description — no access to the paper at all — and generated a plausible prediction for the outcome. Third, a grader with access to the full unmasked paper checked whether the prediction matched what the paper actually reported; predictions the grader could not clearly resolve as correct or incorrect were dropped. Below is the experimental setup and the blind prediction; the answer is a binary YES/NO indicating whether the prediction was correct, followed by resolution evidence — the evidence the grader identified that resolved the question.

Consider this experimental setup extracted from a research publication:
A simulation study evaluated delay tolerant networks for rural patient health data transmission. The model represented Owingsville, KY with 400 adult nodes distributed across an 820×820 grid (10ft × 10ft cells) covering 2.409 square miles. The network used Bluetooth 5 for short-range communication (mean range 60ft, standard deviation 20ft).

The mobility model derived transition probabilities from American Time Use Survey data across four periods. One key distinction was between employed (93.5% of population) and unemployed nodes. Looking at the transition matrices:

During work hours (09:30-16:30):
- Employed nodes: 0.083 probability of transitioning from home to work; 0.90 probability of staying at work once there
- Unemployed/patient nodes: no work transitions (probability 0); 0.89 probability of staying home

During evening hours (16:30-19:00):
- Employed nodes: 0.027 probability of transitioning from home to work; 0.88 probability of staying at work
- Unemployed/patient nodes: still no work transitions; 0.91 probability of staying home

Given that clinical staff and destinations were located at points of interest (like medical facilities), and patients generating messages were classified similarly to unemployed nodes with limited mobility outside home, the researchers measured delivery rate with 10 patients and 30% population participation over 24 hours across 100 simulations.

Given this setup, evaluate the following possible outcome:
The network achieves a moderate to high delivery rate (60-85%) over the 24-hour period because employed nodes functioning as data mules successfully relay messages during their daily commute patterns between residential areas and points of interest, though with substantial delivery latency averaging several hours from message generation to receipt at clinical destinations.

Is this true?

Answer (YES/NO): NO